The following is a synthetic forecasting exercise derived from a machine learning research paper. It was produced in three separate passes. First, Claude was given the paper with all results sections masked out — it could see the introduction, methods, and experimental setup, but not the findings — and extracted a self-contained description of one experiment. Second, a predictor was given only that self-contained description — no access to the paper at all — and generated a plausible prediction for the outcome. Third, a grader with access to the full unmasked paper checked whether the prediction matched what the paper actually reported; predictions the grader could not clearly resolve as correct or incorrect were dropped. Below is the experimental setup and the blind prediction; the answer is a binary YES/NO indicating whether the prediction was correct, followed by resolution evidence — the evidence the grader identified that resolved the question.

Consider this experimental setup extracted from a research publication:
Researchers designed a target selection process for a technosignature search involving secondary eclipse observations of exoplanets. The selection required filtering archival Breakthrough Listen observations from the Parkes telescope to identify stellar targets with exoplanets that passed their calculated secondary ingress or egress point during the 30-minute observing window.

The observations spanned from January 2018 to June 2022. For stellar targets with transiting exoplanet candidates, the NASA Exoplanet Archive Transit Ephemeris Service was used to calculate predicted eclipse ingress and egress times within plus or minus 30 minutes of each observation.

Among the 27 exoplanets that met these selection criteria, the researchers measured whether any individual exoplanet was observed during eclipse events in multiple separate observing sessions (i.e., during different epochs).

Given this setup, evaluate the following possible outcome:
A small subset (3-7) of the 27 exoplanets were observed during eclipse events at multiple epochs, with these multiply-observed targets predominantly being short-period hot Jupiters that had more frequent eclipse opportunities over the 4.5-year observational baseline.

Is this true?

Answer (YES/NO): NO